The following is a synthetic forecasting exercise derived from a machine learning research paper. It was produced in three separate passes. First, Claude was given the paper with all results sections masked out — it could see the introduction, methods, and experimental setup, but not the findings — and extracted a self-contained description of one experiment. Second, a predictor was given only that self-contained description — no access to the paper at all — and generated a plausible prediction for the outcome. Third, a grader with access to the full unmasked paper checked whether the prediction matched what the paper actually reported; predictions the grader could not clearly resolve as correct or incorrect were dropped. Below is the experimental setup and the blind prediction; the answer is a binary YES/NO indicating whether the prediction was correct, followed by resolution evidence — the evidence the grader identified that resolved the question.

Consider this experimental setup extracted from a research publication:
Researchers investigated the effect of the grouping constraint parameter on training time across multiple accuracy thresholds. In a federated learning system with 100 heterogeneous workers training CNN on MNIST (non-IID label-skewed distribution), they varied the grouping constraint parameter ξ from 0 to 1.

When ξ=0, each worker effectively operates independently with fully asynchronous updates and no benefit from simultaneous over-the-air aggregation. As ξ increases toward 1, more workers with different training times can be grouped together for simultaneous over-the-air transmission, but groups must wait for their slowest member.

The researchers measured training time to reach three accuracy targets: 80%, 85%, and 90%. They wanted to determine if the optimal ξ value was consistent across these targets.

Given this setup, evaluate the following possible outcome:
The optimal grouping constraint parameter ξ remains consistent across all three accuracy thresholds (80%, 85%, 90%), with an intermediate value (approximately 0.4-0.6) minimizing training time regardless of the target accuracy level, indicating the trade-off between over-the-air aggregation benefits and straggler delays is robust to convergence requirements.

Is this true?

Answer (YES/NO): NO